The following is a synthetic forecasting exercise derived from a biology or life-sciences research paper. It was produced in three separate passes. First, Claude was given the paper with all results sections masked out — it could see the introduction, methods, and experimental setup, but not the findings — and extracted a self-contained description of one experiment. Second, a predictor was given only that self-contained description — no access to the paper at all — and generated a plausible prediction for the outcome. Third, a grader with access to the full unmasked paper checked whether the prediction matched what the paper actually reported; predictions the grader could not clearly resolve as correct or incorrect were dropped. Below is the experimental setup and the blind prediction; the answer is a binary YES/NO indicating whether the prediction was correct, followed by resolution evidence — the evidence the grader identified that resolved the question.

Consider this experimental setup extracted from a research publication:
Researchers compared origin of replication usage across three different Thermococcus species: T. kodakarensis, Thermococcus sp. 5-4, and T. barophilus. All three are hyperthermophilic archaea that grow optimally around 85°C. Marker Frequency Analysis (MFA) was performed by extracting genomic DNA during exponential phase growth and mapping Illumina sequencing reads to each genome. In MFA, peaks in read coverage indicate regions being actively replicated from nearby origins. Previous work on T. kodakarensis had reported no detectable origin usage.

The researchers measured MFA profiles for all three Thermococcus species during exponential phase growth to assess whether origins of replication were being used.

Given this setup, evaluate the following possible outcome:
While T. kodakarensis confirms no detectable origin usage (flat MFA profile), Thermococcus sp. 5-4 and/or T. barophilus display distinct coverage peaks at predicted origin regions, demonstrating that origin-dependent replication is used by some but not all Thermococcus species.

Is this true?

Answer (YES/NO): NO